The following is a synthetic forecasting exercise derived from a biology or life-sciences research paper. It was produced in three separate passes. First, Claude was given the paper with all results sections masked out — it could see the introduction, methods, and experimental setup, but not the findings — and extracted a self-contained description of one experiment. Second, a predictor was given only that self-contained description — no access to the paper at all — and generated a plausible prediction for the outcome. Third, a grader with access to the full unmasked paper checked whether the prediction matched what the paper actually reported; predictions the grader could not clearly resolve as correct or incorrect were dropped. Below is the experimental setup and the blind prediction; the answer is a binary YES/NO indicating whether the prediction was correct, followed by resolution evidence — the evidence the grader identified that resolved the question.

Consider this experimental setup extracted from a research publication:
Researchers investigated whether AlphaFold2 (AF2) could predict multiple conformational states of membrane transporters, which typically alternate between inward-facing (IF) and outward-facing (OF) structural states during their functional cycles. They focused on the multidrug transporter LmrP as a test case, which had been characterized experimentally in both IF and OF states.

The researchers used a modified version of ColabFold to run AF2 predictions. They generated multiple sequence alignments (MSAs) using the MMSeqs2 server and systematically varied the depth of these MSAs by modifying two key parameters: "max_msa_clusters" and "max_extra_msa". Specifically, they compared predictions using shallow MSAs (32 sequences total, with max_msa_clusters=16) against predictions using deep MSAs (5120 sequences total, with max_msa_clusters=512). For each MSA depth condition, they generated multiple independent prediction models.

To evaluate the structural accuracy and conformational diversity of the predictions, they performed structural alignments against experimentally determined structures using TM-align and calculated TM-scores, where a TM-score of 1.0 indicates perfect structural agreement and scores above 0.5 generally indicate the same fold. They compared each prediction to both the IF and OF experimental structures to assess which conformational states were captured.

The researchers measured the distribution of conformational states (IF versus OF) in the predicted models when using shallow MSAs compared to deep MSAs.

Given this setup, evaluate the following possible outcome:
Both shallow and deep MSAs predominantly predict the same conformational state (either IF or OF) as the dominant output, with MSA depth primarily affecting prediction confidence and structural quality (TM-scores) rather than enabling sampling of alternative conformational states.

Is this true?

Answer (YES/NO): NO